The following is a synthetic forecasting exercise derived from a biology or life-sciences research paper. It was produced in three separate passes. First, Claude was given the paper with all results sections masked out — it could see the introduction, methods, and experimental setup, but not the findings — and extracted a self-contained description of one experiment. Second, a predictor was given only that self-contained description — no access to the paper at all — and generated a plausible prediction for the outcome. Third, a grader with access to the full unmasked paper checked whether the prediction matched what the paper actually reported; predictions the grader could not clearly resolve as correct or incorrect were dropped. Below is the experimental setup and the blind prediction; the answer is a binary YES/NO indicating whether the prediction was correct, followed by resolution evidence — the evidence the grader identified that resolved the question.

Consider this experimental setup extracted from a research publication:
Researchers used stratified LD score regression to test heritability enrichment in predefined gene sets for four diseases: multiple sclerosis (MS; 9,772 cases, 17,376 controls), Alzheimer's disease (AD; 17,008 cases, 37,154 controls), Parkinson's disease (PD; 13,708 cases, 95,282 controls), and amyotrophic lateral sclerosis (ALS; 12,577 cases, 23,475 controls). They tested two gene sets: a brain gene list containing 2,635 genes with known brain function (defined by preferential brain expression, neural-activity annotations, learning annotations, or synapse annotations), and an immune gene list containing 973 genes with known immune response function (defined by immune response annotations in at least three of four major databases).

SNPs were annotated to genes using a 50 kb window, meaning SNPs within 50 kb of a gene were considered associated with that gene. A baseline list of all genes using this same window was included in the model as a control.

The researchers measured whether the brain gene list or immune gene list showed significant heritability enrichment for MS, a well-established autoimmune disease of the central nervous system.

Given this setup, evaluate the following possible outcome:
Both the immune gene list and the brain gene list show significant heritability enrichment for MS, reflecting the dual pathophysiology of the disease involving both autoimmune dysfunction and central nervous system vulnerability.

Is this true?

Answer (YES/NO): NO